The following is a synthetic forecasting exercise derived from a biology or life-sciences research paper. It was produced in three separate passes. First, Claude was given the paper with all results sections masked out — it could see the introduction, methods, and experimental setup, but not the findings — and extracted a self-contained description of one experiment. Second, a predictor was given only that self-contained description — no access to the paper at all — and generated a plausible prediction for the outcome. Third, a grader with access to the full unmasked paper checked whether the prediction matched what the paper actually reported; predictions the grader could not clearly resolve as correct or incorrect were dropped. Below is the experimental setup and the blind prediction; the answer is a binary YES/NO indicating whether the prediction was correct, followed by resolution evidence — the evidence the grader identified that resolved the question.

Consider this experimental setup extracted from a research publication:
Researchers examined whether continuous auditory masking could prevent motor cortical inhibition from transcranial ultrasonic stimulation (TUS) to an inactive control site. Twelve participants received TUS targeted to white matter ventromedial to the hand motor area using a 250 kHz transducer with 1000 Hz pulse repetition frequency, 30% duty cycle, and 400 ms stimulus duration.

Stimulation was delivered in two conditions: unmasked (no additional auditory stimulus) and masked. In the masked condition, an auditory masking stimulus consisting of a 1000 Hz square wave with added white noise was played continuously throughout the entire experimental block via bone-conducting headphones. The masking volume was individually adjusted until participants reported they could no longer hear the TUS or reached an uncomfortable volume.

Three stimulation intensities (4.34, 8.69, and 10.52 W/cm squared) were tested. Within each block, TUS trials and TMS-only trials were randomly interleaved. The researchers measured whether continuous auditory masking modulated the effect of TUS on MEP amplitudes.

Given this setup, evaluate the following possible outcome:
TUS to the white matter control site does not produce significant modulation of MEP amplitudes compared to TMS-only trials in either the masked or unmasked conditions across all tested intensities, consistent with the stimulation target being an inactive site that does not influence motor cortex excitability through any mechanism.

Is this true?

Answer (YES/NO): NO